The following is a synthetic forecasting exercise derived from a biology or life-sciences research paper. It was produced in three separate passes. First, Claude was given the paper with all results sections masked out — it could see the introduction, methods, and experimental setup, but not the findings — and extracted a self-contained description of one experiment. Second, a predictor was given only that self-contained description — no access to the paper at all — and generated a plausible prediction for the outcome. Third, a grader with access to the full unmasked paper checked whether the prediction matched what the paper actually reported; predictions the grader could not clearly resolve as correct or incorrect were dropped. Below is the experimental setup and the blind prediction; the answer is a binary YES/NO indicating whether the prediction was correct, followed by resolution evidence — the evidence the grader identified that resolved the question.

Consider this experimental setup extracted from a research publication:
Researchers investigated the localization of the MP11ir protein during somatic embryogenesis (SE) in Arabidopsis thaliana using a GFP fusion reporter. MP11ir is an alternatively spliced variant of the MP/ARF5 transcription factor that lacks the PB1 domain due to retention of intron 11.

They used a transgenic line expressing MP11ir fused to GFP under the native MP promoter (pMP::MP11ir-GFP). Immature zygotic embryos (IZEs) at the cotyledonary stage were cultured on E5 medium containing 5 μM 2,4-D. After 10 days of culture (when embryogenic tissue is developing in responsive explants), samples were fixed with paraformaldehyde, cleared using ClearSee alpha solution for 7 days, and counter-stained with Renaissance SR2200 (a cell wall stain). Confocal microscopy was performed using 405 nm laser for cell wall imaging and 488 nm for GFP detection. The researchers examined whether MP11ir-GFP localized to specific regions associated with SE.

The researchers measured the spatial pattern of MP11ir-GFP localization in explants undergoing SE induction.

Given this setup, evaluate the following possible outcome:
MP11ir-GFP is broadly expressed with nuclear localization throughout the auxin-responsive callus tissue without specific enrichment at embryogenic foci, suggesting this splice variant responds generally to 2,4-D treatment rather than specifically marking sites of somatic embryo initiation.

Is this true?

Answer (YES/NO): NO